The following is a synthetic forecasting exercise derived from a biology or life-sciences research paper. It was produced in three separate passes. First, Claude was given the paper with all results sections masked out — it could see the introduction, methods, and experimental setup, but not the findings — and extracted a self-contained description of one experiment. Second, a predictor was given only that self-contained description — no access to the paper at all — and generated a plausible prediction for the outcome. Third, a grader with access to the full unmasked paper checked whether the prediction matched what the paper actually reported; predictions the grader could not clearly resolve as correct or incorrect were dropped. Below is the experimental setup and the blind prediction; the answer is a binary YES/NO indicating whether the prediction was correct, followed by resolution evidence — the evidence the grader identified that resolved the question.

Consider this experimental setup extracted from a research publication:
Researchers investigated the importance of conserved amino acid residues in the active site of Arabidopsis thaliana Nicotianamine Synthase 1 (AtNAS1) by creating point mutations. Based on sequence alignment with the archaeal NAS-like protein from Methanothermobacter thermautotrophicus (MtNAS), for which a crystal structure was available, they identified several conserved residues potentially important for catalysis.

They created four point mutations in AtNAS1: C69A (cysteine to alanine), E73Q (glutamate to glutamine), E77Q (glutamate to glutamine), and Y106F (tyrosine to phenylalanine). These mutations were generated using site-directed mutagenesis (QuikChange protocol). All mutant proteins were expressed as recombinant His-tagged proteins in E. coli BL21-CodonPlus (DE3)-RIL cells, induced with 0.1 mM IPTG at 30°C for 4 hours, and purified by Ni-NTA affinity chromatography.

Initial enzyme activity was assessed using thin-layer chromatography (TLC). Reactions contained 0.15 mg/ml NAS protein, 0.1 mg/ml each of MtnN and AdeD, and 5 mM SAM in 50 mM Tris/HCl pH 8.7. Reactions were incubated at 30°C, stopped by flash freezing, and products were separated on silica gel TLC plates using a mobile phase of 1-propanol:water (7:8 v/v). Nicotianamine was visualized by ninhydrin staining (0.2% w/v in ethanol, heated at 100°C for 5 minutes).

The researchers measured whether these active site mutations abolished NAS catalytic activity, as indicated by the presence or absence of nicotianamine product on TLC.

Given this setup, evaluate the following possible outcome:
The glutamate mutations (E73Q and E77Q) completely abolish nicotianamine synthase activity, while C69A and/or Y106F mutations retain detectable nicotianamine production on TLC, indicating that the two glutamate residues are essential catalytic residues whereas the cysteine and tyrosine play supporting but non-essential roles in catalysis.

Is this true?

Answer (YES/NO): NO